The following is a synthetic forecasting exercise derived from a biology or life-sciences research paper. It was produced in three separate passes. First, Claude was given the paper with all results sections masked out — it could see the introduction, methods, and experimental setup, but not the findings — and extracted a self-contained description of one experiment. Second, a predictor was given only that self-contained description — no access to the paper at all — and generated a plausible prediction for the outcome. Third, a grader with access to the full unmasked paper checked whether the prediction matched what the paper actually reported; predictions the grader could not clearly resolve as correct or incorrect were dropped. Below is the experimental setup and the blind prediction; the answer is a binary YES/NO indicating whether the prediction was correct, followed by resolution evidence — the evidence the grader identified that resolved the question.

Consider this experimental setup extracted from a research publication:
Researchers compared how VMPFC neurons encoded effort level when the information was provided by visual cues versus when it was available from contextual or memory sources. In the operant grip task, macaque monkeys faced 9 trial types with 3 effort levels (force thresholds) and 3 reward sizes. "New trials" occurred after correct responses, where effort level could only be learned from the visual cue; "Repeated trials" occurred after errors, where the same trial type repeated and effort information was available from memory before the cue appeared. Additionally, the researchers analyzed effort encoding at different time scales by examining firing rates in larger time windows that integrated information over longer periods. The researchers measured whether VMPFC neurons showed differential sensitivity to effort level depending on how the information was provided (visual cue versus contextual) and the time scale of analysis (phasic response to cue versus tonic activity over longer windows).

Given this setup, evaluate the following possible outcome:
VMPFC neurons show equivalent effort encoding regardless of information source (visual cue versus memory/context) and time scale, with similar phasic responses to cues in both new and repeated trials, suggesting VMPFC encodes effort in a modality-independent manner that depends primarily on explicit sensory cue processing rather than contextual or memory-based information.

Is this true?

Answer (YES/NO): NO